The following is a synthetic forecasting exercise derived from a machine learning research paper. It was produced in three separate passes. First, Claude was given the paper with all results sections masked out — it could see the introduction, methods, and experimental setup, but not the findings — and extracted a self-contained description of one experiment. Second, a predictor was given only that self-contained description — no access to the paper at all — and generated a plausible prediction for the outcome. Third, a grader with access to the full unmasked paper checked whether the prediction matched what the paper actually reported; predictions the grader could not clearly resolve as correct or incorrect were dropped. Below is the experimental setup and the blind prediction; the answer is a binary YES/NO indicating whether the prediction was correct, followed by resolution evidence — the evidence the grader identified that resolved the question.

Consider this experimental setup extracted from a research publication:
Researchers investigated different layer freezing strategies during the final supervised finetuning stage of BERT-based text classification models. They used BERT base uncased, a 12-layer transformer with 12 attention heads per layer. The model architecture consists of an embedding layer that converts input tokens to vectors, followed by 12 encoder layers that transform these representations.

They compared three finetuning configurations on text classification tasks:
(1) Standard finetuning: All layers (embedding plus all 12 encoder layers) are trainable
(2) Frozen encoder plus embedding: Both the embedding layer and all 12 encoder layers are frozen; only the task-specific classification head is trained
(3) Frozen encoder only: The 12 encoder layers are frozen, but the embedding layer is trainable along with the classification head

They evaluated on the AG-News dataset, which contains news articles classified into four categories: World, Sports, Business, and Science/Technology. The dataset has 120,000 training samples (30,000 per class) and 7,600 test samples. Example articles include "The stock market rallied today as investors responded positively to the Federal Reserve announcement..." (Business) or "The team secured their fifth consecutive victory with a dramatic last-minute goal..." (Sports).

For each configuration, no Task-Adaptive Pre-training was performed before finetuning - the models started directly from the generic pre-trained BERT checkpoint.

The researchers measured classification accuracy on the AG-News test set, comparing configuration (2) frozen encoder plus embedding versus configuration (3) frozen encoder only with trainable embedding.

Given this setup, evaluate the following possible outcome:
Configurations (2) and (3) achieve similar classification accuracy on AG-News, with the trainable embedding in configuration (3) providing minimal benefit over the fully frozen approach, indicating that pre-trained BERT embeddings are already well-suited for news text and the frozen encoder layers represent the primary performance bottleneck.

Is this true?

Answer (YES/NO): NO